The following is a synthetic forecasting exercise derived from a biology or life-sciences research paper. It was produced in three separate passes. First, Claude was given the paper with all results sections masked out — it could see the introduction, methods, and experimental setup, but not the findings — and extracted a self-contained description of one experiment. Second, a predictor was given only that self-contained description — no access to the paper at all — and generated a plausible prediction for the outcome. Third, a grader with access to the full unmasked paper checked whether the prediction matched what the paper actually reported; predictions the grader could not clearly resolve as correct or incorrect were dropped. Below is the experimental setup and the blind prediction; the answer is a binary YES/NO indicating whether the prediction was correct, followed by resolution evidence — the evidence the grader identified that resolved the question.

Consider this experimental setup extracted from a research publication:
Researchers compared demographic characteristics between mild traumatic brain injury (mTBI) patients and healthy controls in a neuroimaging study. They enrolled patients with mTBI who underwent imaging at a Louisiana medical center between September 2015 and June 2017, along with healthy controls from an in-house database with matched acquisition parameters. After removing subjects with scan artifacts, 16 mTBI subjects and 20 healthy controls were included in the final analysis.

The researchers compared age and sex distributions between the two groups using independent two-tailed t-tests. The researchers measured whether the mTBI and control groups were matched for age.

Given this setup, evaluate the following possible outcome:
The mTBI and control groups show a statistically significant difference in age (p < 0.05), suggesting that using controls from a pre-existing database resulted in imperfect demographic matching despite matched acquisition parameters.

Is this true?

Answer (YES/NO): YES